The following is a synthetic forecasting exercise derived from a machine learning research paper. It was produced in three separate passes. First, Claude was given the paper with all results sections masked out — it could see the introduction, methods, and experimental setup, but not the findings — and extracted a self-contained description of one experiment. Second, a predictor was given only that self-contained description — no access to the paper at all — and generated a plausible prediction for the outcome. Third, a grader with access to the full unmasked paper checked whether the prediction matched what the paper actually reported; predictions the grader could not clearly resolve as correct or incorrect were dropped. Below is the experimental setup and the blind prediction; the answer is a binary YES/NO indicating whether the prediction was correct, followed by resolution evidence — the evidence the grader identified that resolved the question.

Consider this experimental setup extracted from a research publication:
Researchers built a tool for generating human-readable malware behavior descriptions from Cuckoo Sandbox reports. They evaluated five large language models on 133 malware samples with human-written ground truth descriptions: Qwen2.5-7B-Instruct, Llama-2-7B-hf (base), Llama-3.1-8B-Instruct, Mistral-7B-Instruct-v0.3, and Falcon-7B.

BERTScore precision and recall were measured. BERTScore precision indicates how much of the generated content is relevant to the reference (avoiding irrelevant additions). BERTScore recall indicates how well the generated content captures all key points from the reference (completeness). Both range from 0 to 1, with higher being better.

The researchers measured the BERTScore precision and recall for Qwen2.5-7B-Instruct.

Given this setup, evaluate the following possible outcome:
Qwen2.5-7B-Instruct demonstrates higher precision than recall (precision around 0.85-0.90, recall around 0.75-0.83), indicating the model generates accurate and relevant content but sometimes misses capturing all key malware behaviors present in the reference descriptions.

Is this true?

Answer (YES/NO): NO